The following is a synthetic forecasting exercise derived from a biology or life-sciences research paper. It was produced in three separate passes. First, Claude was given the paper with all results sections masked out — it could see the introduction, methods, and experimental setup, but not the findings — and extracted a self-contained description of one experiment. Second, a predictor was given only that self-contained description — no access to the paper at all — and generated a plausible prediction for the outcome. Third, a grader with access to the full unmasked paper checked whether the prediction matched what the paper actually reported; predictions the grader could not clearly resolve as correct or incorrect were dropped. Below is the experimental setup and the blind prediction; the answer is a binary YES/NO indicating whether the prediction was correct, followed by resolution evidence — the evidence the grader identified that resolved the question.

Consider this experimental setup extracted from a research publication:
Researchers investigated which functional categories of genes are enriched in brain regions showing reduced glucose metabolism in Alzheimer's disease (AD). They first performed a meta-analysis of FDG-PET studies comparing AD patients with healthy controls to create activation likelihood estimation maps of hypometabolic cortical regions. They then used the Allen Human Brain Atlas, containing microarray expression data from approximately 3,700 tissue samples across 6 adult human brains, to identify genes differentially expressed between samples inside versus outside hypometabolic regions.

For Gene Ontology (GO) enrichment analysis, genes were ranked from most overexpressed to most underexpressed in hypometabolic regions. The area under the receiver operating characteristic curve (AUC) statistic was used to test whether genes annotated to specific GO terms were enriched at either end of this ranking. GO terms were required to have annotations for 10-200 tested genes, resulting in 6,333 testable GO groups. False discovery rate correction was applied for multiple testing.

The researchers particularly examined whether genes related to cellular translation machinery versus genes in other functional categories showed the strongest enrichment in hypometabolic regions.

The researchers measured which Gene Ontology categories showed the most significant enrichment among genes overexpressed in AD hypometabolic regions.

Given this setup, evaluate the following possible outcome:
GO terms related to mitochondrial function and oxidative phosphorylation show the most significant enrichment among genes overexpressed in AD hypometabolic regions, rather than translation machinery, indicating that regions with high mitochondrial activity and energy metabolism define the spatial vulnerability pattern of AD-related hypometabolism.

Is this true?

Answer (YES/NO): NO